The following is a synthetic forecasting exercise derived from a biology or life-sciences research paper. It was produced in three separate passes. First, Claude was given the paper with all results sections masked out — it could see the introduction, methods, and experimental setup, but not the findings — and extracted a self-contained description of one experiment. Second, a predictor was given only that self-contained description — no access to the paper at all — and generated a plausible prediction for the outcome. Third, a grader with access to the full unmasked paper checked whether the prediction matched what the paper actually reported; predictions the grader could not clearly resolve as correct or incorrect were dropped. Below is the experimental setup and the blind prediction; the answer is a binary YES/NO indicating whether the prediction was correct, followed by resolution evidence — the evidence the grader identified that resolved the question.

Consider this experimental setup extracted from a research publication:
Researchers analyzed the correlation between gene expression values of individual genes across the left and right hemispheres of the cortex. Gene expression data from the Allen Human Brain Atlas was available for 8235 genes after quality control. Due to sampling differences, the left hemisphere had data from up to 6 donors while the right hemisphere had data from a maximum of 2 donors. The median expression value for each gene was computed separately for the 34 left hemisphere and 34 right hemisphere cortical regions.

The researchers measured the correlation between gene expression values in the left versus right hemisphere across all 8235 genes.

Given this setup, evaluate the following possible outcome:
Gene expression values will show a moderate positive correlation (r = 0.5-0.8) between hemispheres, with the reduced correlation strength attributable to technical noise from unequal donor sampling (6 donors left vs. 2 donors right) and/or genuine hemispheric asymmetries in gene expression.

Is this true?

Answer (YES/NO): NO